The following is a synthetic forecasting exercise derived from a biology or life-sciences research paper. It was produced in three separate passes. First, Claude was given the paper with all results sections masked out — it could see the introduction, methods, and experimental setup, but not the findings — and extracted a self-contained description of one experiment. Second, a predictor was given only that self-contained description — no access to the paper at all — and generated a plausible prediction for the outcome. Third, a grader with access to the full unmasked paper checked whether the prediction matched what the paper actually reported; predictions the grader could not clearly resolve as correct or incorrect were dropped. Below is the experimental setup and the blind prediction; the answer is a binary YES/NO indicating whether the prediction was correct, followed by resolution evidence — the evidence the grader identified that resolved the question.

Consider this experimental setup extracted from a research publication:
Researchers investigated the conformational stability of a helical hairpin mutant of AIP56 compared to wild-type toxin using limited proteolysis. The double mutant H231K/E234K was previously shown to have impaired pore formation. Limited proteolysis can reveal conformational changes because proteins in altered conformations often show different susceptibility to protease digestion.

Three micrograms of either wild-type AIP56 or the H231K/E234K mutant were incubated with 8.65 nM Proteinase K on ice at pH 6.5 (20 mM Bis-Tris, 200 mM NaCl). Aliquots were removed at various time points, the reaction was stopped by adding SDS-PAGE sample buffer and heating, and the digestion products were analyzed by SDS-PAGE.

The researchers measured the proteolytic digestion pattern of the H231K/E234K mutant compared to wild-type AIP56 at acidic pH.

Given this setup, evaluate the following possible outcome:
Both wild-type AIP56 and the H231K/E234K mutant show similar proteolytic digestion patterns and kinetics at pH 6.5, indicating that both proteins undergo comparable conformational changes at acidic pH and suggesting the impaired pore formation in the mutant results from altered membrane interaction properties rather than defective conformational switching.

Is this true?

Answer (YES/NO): NO